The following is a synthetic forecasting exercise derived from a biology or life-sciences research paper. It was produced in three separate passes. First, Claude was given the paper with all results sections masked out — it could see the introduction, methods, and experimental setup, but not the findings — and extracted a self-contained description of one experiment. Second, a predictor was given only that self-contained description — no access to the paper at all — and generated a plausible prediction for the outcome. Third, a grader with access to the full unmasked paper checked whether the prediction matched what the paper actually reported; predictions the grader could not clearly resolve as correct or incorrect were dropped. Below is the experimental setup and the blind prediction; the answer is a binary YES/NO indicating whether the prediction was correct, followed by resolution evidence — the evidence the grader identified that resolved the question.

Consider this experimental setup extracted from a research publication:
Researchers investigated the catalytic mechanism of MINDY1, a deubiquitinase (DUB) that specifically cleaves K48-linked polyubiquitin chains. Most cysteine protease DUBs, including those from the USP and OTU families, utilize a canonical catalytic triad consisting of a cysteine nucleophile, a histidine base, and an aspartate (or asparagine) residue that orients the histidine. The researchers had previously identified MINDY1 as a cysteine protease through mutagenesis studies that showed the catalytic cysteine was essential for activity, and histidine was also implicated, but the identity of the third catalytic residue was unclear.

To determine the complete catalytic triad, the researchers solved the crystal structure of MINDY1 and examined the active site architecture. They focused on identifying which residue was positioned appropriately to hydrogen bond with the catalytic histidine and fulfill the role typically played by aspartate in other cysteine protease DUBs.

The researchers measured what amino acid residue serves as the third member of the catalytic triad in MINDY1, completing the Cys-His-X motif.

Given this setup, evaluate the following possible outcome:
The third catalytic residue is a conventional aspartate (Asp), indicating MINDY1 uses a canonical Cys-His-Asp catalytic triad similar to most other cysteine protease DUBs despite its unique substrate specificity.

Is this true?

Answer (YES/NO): NO